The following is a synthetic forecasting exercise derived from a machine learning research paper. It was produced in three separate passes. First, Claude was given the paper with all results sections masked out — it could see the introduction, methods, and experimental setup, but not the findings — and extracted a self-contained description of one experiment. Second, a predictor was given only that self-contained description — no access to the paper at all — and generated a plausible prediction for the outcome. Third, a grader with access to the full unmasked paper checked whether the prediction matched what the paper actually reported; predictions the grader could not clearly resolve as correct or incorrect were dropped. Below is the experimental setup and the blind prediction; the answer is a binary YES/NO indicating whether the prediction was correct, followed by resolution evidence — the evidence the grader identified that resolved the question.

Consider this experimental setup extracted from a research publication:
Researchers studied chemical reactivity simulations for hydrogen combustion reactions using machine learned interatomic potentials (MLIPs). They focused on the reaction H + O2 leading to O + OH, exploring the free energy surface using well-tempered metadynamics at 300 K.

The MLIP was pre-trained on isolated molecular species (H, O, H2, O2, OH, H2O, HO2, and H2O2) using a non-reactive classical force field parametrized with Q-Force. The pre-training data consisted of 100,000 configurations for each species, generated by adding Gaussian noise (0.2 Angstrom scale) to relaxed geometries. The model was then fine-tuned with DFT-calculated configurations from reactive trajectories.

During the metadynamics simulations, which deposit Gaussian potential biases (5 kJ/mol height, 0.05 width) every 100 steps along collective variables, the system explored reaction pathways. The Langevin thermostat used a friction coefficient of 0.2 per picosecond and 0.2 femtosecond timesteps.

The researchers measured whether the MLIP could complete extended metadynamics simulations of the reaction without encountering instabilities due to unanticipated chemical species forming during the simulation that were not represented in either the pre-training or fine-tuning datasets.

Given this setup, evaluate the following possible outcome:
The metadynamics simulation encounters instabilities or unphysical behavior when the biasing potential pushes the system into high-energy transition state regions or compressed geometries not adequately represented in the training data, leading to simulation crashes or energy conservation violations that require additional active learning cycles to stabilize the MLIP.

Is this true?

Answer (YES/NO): NO